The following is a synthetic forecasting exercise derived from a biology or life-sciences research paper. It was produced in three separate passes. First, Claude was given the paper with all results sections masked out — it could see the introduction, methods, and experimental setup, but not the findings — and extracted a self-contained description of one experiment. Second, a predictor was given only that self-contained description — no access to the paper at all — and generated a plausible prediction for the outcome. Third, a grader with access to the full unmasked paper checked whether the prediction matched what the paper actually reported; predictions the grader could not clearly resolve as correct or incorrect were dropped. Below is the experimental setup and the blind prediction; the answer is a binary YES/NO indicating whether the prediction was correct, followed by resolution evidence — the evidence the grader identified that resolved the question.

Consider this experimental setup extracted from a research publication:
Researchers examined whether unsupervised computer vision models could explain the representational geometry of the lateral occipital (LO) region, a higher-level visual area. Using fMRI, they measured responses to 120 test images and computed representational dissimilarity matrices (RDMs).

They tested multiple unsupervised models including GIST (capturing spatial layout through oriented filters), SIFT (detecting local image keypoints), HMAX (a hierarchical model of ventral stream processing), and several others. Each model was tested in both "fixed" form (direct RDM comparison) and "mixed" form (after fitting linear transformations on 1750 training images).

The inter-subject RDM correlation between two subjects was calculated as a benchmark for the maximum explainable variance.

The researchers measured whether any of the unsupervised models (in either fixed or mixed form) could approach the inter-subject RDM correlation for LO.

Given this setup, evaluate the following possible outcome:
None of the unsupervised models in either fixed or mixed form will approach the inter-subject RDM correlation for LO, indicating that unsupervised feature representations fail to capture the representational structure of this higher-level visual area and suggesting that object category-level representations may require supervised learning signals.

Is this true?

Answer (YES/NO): YES